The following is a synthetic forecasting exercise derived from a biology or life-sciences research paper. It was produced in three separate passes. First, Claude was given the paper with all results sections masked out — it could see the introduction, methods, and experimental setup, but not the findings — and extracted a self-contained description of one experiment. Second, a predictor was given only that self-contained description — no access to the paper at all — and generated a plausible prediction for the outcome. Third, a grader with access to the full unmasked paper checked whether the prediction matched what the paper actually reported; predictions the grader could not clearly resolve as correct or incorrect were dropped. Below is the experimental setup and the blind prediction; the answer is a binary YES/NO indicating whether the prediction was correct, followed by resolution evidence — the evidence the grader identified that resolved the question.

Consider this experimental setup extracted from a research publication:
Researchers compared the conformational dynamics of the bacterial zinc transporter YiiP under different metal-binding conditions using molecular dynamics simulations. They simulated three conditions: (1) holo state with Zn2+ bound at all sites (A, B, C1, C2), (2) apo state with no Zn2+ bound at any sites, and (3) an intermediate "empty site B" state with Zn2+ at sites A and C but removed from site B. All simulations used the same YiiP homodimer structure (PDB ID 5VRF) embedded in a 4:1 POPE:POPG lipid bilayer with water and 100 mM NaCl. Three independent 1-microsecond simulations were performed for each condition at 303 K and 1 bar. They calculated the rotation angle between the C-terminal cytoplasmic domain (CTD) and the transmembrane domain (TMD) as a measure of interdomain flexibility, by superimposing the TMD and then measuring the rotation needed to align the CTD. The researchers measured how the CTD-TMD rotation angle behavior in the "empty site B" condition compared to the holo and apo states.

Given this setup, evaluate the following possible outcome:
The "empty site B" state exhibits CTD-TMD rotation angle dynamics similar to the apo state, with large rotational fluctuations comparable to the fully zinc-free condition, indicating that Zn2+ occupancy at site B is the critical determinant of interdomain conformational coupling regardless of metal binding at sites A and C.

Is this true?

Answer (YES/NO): YES